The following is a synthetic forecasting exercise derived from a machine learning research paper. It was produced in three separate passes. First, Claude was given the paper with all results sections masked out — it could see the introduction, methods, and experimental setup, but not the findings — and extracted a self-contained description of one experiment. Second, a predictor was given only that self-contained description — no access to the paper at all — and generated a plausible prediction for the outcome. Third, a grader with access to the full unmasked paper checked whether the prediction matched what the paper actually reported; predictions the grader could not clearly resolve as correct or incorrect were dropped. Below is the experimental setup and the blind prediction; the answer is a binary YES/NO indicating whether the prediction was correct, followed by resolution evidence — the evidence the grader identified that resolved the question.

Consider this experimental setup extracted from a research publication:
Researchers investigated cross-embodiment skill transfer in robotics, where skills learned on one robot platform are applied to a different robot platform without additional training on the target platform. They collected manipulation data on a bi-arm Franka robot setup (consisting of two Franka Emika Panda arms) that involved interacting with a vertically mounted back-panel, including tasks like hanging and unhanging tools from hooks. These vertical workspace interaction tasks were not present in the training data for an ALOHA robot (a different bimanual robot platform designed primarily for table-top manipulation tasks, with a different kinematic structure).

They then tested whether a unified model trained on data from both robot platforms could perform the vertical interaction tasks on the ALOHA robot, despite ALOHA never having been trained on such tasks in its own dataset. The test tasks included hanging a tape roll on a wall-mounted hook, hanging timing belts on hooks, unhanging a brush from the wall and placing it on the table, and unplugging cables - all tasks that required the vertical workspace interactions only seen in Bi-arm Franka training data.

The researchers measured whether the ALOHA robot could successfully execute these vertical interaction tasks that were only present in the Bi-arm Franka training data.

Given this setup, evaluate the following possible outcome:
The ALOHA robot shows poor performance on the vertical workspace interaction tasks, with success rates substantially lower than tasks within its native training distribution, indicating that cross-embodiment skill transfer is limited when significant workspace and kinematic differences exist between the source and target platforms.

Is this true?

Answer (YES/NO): NO